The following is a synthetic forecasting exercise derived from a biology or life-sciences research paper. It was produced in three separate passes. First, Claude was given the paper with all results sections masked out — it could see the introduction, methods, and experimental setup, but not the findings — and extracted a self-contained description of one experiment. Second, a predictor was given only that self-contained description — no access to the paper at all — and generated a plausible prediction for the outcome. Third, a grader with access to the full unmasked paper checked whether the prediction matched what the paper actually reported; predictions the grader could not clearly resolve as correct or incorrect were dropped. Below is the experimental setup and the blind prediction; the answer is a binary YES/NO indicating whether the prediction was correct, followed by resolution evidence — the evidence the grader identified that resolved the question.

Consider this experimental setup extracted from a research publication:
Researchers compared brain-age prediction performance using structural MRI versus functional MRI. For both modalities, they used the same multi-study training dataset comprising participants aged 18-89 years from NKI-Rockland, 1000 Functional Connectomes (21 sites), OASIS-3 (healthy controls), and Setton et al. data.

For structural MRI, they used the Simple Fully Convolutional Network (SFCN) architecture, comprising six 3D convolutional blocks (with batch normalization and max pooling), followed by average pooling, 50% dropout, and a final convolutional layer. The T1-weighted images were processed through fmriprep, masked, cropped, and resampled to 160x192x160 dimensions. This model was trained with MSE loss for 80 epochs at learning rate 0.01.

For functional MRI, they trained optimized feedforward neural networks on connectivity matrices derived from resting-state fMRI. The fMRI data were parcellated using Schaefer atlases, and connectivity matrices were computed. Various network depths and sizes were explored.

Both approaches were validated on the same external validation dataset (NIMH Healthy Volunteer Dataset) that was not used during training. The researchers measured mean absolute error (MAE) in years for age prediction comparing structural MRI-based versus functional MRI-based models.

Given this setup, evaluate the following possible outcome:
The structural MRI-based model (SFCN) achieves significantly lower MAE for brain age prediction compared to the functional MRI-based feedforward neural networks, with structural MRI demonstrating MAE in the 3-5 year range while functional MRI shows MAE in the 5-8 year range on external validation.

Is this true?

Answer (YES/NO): NO